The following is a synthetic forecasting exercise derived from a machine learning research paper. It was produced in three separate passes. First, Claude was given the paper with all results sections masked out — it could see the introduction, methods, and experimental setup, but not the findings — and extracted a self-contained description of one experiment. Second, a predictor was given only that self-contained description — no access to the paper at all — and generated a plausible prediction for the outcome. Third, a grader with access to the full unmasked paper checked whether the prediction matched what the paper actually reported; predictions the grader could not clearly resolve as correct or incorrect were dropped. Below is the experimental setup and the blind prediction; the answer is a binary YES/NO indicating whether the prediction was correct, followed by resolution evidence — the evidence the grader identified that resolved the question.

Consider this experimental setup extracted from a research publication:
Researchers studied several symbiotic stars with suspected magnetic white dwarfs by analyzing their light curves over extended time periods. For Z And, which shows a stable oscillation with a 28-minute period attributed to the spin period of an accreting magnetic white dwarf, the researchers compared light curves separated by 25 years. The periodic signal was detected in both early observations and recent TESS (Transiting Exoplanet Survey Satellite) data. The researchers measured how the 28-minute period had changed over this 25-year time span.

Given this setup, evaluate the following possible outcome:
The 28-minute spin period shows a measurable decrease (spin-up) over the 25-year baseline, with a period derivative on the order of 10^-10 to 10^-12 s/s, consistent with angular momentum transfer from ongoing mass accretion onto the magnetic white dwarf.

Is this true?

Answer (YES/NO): NO